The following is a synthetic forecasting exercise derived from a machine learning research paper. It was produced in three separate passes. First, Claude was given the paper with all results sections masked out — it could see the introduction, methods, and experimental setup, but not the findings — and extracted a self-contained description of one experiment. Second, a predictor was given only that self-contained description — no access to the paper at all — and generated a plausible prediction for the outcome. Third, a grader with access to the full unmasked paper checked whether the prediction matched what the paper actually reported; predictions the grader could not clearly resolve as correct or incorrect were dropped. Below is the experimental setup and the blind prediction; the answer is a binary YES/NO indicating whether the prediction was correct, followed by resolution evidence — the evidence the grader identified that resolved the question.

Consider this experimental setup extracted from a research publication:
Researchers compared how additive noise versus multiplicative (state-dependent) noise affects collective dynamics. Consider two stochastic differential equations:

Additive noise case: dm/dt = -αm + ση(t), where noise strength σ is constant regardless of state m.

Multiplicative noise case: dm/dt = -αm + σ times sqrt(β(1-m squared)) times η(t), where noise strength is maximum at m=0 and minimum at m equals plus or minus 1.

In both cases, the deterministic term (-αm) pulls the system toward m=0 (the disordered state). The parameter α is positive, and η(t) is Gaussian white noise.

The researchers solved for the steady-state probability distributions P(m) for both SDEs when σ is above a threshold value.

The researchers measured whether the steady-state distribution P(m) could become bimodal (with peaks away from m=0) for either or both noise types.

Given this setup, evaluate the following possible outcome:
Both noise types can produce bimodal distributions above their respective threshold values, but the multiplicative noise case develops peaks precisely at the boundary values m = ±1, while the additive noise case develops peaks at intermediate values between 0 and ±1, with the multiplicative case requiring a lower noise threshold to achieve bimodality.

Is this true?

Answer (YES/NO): NO